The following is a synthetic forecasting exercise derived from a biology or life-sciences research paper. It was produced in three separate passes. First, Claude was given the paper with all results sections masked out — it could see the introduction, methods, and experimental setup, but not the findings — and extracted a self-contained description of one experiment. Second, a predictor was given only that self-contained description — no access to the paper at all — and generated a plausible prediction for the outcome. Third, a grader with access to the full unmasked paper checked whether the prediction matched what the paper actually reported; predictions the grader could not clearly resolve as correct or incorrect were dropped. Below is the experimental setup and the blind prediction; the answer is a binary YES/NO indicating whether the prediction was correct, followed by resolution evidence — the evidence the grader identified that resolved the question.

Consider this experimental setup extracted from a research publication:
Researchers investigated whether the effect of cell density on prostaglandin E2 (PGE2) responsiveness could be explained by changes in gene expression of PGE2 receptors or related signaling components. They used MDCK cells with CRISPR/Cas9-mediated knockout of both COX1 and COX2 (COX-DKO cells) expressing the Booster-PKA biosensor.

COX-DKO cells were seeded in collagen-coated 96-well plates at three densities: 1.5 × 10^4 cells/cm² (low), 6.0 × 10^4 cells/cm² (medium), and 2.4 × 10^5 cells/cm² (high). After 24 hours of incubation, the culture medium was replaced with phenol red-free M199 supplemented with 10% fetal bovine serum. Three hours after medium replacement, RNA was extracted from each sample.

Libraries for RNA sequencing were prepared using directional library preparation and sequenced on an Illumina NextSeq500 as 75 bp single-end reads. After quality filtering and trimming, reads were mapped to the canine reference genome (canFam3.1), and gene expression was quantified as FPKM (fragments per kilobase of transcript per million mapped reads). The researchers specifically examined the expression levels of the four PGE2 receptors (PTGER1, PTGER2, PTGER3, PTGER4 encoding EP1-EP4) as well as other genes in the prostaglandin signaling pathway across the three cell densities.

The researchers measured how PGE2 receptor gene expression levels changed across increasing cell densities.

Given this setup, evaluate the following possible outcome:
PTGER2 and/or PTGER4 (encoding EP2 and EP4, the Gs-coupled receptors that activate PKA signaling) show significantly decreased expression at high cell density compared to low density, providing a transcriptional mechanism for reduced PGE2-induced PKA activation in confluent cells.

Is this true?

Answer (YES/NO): NO